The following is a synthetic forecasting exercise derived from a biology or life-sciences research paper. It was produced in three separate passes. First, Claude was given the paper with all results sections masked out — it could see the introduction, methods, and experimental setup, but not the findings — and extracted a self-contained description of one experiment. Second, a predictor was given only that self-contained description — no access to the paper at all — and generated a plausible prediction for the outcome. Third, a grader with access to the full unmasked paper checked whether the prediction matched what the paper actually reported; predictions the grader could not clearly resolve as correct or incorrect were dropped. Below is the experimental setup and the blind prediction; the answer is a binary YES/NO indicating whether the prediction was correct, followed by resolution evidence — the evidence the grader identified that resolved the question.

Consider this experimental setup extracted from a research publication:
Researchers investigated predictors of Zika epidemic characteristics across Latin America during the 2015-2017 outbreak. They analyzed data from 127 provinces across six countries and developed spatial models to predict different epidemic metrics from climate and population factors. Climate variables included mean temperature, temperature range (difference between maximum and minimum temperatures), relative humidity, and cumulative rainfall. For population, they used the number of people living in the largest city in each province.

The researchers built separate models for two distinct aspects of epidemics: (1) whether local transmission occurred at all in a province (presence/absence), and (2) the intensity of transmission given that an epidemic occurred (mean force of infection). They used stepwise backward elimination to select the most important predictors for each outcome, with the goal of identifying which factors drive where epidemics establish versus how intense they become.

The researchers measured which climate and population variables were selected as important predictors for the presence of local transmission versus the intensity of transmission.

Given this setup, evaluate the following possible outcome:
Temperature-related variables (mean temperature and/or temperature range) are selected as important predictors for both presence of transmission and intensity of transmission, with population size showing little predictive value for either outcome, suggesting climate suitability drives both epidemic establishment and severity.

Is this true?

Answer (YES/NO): NO